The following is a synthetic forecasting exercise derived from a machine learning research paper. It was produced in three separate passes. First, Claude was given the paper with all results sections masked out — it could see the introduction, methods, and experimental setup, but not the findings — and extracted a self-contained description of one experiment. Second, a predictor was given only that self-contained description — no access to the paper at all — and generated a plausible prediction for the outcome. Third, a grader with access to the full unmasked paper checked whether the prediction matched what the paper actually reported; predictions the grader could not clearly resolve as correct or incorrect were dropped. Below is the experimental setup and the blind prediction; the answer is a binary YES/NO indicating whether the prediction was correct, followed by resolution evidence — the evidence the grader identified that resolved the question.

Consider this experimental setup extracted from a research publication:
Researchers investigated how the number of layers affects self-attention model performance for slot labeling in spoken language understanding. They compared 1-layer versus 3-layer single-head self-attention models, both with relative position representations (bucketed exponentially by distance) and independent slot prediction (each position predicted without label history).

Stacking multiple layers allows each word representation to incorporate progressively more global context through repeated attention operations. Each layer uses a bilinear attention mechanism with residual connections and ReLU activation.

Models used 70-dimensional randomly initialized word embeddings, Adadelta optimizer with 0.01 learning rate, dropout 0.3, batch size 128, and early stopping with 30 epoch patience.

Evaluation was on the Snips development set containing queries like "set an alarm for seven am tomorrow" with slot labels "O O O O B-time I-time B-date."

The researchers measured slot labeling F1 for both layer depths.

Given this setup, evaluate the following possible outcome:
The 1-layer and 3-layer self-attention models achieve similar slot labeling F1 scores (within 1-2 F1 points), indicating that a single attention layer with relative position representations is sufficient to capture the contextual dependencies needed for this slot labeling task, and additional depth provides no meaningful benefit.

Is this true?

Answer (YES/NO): NO